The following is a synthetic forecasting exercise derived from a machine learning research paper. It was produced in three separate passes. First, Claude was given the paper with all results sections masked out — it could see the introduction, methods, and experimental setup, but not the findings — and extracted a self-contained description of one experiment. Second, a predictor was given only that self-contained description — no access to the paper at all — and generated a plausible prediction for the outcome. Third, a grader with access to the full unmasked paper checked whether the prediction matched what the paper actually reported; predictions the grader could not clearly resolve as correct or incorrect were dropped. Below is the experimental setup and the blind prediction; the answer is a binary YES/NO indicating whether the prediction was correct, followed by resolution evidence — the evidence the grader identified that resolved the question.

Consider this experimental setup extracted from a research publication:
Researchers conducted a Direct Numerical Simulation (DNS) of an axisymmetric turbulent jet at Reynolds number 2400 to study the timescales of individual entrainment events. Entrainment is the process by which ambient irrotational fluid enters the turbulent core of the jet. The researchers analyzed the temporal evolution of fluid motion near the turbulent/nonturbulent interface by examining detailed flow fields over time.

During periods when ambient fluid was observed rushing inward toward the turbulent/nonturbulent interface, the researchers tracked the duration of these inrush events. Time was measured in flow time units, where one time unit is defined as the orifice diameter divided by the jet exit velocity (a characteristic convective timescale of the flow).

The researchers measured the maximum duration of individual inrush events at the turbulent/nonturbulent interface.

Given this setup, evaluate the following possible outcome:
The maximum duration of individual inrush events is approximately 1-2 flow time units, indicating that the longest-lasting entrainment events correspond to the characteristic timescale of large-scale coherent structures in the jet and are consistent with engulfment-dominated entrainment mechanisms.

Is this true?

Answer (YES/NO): NO